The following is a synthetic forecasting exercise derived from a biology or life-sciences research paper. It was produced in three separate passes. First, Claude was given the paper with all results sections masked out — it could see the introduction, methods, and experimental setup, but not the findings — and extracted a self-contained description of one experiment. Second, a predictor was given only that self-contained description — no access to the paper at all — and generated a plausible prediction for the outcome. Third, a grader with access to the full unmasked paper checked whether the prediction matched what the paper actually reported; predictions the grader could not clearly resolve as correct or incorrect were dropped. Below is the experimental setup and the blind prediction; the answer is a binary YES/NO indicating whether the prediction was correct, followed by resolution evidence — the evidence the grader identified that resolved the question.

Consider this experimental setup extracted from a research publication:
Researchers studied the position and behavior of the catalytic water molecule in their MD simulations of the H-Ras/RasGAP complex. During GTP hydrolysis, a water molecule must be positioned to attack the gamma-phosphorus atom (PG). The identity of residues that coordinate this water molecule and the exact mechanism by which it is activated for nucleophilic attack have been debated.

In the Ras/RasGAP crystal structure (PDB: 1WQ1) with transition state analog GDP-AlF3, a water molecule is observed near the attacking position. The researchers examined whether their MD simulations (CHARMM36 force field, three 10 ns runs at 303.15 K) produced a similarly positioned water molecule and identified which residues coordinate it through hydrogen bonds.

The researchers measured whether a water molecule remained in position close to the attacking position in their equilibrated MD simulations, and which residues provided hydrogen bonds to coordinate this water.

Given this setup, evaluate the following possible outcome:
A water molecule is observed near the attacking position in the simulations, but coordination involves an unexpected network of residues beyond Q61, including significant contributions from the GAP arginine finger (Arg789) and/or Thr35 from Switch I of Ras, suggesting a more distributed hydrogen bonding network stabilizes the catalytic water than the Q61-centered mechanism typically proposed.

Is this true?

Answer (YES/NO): YES